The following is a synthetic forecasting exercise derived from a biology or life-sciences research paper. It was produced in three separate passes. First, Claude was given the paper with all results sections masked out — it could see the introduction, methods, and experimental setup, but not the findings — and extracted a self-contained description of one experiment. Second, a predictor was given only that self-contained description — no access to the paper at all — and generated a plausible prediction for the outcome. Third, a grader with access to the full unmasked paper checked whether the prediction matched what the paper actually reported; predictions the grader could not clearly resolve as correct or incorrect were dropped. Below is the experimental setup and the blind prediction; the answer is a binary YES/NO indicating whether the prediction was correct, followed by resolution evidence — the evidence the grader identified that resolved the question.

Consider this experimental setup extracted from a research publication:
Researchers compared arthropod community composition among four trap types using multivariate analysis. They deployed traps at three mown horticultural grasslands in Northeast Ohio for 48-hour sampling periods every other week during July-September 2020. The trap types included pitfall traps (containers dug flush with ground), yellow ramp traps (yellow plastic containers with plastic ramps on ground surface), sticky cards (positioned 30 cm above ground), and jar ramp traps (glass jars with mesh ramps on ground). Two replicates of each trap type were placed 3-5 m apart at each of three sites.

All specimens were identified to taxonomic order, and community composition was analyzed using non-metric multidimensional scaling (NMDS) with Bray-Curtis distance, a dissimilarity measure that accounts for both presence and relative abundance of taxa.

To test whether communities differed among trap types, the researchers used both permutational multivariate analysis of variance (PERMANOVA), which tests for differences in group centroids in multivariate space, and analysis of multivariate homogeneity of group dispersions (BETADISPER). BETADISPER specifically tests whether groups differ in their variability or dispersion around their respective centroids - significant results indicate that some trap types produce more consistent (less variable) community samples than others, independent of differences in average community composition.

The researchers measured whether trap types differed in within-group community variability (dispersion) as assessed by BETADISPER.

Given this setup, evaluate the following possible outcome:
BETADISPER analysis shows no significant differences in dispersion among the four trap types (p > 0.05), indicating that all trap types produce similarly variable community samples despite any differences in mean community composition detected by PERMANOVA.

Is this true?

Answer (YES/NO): NO